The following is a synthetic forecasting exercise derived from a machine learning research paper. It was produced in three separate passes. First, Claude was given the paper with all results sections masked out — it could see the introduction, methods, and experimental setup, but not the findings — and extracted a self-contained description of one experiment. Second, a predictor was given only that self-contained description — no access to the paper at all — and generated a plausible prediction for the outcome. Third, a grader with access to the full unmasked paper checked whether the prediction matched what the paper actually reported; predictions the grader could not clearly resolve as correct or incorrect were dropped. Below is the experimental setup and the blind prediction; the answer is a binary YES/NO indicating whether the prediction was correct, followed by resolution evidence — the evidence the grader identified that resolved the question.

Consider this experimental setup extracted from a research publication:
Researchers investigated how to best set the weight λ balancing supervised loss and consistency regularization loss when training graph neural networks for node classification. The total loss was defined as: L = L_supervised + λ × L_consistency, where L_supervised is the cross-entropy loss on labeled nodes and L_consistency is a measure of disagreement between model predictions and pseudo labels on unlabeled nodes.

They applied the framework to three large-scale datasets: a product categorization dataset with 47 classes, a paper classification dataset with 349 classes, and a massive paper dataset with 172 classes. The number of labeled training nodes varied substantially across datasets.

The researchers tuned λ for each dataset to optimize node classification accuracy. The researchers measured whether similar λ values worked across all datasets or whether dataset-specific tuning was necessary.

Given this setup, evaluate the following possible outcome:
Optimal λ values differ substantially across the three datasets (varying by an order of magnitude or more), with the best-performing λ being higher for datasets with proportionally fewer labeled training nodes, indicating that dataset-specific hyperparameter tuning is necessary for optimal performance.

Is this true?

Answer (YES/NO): NO